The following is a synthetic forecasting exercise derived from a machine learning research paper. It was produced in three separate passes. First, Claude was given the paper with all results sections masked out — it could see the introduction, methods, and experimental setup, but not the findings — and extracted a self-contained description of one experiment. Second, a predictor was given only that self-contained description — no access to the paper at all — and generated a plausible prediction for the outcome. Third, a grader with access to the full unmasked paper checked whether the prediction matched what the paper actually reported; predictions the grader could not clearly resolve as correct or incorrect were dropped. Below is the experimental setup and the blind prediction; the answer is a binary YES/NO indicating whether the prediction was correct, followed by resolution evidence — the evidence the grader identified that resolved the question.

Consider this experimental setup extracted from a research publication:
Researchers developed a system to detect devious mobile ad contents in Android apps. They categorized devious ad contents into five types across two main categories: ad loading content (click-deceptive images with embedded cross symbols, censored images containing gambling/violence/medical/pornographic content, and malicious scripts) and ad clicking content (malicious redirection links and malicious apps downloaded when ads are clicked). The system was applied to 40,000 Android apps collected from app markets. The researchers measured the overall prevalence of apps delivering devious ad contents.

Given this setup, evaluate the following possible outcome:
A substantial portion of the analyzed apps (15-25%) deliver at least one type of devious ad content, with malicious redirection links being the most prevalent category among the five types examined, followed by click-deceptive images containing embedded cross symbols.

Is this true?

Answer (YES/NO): NO